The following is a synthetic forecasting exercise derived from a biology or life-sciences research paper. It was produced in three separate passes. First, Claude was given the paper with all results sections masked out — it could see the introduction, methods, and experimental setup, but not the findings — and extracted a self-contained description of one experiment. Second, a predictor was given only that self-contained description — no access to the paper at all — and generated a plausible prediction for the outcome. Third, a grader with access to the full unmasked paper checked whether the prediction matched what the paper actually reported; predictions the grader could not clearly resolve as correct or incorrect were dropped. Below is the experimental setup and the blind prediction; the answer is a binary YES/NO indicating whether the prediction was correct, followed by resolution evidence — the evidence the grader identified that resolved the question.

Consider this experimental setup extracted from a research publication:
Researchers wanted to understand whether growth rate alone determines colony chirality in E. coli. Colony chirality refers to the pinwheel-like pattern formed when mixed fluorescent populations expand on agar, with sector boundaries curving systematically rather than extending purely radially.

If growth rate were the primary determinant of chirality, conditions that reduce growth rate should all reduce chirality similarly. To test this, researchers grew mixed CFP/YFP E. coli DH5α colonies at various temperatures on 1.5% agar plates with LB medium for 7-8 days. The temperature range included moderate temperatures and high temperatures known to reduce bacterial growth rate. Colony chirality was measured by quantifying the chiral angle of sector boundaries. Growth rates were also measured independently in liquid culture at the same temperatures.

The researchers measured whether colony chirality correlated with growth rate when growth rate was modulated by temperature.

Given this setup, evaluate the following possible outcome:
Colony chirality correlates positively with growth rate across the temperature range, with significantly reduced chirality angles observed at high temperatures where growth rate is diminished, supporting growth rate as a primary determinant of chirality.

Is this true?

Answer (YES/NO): NO